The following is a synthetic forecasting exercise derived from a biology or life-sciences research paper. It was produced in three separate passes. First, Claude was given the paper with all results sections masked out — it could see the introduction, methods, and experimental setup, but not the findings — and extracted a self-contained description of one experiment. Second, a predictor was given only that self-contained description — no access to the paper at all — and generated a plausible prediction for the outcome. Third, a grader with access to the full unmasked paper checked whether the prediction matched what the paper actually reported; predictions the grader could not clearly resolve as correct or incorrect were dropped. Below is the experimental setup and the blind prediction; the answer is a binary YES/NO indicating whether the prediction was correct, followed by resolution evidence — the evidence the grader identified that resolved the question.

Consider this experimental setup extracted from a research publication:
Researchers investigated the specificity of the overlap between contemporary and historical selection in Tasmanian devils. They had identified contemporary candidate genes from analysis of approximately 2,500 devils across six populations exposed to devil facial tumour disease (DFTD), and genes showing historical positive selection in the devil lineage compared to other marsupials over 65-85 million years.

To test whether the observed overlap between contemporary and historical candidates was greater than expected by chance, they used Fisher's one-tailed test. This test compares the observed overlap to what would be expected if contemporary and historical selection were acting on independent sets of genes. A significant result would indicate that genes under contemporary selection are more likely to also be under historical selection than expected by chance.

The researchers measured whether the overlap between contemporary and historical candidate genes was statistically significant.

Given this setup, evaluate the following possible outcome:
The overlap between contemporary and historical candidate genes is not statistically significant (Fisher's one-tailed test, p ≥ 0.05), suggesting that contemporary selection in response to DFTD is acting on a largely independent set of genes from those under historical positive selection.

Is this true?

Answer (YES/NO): YES